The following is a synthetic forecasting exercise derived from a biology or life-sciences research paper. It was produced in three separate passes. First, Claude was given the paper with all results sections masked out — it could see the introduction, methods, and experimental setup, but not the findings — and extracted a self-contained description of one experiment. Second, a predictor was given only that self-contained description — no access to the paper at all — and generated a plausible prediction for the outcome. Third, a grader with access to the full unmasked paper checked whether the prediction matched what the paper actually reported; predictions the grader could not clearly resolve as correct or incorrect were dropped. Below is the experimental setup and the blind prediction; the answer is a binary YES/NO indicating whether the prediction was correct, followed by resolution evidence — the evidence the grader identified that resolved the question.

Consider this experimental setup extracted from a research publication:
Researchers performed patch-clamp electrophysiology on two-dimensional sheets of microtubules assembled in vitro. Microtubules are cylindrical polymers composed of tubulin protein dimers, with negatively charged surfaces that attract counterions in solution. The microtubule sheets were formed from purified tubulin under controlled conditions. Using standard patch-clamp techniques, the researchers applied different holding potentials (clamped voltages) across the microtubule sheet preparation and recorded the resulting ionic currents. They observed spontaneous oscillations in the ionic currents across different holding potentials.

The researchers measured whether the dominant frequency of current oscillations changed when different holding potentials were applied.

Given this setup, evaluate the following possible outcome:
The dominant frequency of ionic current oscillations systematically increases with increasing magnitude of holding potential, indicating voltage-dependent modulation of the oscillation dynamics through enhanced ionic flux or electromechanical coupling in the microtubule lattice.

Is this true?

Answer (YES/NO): NO